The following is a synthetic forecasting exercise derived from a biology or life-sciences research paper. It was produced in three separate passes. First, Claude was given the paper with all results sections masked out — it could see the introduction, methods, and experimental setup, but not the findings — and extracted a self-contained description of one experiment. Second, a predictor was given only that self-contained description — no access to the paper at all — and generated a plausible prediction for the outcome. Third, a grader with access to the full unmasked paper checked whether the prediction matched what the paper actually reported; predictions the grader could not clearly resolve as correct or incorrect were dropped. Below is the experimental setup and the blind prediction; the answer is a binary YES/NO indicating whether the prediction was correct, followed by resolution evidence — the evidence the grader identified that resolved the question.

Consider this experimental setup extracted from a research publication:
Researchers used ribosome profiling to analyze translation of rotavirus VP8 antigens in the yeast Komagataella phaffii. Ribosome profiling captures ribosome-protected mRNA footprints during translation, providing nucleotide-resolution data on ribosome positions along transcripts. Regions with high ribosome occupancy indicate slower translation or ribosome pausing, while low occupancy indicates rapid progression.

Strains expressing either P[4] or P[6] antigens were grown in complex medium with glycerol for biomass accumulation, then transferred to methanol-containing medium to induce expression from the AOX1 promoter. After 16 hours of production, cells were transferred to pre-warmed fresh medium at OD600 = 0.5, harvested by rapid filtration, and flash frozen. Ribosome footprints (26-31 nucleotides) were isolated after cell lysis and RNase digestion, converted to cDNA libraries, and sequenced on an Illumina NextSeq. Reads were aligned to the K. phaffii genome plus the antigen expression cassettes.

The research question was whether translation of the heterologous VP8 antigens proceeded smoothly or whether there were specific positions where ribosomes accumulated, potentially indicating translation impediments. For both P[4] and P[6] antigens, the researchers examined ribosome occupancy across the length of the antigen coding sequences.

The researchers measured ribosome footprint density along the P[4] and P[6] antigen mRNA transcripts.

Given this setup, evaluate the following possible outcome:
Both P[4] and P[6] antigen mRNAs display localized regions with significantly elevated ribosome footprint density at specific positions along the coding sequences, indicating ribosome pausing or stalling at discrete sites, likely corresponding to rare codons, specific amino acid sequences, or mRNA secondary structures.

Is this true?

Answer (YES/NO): NO